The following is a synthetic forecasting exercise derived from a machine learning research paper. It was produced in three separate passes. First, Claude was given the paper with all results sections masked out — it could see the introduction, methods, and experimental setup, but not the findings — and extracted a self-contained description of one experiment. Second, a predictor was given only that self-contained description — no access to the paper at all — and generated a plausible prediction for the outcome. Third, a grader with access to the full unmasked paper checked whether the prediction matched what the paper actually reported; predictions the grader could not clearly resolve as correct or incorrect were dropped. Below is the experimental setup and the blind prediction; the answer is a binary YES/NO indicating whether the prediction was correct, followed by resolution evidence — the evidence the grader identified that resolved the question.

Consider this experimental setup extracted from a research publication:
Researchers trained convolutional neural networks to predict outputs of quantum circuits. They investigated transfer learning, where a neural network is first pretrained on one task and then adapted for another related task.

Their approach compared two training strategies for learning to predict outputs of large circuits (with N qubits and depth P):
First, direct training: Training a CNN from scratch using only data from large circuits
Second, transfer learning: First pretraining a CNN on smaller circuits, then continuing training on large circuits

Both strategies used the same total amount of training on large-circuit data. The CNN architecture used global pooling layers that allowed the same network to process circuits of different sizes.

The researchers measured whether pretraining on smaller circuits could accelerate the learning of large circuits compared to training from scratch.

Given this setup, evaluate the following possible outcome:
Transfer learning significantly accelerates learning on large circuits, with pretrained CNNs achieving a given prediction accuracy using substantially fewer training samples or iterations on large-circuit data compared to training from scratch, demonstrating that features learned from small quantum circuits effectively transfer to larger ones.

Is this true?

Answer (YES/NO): YES